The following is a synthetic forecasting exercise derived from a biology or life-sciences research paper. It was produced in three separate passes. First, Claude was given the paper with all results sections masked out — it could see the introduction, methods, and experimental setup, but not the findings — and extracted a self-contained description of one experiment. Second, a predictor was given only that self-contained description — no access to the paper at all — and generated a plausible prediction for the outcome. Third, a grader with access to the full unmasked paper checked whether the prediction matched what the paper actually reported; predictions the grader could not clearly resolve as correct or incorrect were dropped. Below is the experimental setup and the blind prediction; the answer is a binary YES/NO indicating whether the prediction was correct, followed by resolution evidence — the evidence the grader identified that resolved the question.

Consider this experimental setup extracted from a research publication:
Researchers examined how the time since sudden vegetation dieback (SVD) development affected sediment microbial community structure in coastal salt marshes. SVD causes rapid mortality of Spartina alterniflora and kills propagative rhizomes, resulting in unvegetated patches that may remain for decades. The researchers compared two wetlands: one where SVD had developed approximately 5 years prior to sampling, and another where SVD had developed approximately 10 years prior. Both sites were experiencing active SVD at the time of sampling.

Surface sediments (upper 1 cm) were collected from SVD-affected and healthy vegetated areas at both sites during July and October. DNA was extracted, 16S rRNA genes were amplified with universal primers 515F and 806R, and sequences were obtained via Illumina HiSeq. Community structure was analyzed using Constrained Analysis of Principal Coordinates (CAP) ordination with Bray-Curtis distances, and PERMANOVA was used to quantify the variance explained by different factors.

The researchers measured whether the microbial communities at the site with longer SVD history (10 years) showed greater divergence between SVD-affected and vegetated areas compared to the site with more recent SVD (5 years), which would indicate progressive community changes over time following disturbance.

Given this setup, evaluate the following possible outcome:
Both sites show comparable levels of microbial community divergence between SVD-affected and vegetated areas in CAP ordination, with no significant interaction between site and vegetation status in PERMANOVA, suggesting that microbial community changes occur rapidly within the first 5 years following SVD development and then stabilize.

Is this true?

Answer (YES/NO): NO